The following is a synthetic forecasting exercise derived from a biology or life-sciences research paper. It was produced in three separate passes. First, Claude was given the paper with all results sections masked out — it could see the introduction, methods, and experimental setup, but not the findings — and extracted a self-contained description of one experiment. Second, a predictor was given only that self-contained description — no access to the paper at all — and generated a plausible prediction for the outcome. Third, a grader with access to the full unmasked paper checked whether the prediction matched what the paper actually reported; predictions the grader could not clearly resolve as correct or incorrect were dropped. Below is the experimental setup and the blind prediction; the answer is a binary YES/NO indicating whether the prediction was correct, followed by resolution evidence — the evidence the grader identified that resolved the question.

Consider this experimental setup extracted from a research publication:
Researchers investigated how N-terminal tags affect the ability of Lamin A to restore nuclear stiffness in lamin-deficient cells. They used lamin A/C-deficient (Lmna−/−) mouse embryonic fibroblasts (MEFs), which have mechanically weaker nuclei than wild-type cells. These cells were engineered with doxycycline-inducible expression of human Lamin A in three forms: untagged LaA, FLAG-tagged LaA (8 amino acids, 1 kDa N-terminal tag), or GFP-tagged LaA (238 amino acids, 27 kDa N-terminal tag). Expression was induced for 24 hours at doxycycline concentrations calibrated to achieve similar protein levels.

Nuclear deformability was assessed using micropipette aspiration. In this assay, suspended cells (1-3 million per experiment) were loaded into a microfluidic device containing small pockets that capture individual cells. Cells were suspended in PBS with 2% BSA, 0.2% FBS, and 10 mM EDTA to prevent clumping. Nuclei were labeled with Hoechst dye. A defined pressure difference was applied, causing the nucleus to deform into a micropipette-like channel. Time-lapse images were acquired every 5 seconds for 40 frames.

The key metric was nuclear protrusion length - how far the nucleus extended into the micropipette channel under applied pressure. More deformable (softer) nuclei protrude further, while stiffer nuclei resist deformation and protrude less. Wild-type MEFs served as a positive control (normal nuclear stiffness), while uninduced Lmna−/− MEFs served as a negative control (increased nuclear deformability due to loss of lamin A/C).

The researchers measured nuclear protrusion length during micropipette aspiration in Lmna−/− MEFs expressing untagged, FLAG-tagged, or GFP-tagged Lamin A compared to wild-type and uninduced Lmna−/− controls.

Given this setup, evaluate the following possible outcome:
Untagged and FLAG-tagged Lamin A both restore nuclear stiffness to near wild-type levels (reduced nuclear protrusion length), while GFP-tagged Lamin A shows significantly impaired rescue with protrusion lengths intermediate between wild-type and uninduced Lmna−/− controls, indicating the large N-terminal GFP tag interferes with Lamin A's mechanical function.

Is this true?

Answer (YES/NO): NO